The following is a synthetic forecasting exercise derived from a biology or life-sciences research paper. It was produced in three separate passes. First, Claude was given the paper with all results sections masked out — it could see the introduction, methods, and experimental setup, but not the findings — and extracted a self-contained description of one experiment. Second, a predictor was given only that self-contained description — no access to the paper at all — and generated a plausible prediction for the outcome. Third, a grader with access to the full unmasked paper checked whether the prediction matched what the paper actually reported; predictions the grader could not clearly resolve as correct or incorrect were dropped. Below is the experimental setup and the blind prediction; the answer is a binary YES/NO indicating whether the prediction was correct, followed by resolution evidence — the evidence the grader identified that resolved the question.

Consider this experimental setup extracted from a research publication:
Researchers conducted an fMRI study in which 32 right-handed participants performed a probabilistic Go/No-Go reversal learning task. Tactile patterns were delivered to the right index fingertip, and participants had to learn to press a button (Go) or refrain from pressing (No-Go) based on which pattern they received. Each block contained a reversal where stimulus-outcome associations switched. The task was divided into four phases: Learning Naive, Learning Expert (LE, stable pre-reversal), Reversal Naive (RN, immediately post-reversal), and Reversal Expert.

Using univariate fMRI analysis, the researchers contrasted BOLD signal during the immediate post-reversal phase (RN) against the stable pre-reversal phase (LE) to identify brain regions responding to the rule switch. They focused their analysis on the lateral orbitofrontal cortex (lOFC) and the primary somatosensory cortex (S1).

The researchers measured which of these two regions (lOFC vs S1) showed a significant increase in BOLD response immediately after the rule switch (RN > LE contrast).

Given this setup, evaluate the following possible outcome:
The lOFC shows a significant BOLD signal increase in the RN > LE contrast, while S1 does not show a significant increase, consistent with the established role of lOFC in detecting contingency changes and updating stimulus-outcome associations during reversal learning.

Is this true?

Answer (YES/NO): YES